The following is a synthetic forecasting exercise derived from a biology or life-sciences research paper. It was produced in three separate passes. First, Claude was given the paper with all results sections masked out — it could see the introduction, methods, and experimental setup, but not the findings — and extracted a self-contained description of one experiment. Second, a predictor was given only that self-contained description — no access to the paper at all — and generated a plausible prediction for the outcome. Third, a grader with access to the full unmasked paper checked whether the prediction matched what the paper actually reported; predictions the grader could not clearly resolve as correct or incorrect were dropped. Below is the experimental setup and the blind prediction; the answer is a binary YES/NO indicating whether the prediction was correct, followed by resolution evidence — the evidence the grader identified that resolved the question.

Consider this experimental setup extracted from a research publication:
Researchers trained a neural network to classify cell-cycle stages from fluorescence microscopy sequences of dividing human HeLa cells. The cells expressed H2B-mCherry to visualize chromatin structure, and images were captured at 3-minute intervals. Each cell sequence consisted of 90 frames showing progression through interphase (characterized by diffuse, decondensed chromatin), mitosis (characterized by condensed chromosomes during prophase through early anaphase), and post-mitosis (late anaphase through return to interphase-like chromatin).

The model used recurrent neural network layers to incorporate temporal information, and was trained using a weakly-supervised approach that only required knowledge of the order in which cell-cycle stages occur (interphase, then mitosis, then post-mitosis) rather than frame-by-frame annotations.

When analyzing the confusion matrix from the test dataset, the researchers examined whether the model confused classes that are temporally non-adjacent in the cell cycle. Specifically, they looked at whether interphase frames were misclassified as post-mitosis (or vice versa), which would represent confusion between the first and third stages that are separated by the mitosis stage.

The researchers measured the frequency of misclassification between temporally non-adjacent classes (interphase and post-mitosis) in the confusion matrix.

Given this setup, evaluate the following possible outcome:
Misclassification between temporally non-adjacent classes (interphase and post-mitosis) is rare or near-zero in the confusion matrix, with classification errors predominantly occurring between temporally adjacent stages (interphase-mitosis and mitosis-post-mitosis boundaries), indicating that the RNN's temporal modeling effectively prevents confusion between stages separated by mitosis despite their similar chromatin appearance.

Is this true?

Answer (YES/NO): YES